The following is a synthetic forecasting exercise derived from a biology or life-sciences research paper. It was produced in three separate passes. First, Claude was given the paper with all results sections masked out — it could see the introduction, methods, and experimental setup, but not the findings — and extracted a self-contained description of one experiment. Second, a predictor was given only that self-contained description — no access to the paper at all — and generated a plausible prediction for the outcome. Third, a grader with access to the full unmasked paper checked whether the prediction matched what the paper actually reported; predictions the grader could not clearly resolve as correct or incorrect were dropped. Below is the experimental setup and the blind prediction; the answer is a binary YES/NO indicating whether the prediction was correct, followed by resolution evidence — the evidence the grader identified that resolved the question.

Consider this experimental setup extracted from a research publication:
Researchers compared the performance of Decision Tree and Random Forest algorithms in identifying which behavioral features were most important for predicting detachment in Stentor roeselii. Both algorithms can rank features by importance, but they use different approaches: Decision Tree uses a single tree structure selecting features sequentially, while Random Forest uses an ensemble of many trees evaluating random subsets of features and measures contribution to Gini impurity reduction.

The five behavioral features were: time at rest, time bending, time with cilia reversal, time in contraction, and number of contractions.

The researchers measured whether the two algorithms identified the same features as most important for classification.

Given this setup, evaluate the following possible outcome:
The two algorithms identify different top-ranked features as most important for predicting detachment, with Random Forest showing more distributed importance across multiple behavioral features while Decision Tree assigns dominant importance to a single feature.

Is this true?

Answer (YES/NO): NO